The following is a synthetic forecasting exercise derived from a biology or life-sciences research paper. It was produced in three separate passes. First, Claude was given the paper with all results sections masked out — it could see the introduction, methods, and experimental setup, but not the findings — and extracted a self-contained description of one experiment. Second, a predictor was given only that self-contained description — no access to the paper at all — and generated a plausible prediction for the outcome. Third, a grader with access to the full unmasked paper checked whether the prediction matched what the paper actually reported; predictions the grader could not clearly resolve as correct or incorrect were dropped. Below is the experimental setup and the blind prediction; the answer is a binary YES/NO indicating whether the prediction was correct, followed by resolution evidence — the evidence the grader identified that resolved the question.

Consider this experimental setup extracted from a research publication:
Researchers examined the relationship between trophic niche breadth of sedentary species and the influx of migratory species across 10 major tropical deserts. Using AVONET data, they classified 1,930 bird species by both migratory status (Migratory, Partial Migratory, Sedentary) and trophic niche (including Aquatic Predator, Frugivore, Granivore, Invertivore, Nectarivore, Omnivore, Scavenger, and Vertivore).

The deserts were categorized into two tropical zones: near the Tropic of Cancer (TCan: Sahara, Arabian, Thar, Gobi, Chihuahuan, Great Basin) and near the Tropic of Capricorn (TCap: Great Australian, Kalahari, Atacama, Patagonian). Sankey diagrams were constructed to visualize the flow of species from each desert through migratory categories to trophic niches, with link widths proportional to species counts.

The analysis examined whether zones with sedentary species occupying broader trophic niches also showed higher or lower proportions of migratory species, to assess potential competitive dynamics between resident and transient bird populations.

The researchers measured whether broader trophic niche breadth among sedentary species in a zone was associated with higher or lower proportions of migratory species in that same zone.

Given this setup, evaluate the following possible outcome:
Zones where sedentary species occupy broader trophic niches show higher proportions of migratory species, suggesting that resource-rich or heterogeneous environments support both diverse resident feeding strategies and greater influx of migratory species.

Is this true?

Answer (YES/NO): YES